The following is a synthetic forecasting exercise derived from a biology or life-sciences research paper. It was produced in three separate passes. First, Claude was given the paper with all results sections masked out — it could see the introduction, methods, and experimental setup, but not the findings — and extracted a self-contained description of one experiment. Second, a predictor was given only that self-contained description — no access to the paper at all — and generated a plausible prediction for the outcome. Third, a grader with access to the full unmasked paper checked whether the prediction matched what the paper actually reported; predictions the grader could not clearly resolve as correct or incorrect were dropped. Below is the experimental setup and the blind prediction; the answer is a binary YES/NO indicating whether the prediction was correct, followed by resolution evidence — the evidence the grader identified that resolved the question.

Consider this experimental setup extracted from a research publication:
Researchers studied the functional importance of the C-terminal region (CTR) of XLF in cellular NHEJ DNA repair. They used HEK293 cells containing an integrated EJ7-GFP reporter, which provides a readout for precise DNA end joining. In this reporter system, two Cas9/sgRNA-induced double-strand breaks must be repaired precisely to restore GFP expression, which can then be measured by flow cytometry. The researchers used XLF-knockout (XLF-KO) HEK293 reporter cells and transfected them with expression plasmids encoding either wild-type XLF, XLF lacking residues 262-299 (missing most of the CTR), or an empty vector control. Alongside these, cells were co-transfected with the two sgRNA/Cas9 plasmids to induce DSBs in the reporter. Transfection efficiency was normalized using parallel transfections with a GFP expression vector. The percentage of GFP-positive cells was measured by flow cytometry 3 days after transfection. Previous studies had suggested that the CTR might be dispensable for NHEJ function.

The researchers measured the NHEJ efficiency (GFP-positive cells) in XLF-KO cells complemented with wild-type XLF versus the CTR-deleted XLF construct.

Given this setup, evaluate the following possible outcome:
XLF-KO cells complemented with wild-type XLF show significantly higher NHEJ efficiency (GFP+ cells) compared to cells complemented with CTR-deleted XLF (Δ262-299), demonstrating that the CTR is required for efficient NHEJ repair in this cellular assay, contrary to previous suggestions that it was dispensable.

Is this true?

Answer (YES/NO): NO